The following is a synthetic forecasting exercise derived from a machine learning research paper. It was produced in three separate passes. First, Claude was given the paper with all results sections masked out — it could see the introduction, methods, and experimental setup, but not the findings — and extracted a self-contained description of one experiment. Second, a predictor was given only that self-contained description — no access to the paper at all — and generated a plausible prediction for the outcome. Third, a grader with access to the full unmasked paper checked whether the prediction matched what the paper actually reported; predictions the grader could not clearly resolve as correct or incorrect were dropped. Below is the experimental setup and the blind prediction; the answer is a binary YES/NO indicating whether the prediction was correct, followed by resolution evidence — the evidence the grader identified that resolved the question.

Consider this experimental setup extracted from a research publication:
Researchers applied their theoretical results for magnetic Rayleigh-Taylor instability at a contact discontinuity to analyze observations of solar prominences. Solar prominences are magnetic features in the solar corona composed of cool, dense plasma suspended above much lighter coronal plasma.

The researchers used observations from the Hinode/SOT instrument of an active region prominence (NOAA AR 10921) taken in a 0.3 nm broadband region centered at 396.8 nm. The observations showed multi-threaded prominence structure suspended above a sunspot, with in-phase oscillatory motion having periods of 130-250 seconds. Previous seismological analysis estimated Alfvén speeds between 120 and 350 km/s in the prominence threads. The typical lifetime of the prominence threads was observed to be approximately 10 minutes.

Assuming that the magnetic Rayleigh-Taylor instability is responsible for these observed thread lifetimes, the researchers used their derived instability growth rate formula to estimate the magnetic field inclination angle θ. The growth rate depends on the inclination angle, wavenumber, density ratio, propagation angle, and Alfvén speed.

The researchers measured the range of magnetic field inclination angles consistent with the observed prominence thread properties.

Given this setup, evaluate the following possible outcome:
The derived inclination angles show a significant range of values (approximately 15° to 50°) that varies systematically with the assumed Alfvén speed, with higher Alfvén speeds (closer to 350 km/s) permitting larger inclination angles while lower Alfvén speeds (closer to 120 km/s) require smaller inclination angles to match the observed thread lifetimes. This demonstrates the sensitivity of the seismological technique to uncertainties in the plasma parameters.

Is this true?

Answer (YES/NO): NO